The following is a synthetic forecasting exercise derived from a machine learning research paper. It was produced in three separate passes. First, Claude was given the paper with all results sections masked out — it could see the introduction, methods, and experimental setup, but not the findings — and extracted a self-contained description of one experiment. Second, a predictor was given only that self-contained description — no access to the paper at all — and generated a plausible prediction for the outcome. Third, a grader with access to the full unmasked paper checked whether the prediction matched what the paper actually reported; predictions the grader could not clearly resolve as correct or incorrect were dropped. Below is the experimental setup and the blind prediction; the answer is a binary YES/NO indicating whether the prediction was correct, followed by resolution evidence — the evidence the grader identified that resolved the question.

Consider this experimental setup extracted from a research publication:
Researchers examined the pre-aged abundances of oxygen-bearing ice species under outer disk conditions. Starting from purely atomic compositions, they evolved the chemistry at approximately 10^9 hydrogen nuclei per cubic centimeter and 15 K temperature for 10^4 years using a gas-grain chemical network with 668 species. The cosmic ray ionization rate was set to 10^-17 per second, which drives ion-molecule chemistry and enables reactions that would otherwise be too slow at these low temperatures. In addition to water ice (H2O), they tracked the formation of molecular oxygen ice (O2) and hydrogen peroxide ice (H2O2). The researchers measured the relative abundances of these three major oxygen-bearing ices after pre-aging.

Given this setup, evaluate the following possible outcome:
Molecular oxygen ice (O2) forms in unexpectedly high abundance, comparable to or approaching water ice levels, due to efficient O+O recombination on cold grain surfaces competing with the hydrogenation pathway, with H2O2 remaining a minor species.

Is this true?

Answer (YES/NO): NO